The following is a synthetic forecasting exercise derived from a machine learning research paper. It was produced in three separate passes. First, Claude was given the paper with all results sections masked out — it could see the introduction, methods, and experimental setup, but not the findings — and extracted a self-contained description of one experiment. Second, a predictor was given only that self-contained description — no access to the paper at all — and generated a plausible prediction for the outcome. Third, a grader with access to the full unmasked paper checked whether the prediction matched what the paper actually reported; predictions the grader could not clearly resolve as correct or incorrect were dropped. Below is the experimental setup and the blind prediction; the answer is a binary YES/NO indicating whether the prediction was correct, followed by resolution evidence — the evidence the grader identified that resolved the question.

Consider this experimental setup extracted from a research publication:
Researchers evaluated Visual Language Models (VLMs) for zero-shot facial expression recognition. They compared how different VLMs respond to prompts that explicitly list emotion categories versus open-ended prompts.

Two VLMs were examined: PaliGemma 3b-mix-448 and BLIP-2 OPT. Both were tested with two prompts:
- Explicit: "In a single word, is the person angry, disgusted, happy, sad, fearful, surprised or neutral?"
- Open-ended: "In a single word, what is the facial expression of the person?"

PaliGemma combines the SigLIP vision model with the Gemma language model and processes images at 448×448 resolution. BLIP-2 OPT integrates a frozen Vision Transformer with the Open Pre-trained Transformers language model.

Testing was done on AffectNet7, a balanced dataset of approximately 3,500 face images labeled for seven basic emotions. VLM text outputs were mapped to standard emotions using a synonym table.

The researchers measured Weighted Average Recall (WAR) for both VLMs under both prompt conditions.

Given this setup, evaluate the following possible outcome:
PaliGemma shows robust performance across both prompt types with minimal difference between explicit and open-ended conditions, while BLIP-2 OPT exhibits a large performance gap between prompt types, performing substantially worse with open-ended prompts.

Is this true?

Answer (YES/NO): NO